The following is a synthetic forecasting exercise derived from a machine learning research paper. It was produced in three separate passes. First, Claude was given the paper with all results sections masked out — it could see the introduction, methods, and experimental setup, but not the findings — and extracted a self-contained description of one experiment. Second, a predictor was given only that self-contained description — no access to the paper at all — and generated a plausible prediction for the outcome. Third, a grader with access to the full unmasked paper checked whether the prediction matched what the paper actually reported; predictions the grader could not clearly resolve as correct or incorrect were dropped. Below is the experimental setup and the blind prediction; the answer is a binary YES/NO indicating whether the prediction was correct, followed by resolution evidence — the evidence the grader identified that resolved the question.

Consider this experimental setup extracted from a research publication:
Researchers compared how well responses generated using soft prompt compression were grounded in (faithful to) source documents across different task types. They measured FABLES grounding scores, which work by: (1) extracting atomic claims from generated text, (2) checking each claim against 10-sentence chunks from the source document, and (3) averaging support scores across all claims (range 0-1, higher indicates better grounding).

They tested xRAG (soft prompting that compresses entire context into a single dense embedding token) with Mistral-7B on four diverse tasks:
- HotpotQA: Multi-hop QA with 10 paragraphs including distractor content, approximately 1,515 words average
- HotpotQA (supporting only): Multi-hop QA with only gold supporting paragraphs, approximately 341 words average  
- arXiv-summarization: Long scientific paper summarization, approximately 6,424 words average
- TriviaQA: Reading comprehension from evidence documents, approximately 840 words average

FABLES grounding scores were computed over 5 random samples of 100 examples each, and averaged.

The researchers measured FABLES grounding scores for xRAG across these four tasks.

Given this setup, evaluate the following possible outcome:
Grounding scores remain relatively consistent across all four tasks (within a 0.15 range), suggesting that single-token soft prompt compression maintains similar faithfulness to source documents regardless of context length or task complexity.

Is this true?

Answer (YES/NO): NO